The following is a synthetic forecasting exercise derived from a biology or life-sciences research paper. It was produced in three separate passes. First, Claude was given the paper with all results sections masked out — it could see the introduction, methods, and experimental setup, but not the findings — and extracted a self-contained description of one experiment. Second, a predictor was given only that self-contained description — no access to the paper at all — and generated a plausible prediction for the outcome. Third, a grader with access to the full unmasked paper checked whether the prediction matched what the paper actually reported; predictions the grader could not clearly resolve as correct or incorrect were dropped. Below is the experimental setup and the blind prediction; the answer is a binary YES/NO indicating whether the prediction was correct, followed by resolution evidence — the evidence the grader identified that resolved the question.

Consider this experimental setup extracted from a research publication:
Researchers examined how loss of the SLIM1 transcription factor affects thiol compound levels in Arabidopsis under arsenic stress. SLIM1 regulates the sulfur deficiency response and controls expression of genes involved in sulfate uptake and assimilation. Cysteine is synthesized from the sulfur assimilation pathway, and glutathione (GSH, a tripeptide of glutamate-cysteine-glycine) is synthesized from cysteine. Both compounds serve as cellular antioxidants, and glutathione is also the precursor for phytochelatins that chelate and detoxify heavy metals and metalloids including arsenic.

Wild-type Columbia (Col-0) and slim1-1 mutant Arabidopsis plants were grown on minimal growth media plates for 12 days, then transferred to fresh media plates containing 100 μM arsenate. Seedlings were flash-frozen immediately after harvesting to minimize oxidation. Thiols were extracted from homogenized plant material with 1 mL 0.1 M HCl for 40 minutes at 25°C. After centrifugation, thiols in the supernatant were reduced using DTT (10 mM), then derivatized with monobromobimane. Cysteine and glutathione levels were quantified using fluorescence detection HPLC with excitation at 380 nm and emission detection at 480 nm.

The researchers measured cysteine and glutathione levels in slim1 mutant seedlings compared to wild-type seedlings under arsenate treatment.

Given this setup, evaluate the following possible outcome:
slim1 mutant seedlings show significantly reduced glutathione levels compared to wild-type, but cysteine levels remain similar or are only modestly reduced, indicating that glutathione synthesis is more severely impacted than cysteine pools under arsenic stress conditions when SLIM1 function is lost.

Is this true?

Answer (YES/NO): YES